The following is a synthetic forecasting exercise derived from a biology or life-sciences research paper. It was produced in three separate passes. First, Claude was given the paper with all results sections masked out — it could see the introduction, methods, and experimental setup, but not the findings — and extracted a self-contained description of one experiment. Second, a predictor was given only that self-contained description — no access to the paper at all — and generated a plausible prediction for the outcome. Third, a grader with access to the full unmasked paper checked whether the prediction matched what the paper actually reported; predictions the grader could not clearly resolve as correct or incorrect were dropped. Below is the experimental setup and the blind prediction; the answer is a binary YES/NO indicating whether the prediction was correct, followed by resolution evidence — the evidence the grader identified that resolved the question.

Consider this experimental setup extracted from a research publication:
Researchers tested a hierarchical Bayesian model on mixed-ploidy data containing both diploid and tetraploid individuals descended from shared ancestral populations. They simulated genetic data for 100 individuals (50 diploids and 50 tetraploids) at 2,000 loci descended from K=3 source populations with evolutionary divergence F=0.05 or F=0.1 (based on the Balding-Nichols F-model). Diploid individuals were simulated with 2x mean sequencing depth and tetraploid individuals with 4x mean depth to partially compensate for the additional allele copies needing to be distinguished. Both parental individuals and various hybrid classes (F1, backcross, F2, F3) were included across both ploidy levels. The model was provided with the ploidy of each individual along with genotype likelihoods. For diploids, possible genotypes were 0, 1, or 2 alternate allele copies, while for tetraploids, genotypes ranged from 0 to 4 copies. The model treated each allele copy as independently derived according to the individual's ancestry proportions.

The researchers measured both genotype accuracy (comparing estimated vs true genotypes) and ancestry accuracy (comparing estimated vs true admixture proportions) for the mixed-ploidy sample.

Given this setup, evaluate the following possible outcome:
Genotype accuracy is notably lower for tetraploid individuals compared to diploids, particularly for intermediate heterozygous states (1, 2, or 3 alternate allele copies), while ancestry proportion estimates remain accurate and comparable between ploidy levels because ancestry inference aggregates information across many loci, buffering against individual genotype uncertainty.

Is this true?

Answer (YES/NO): NO